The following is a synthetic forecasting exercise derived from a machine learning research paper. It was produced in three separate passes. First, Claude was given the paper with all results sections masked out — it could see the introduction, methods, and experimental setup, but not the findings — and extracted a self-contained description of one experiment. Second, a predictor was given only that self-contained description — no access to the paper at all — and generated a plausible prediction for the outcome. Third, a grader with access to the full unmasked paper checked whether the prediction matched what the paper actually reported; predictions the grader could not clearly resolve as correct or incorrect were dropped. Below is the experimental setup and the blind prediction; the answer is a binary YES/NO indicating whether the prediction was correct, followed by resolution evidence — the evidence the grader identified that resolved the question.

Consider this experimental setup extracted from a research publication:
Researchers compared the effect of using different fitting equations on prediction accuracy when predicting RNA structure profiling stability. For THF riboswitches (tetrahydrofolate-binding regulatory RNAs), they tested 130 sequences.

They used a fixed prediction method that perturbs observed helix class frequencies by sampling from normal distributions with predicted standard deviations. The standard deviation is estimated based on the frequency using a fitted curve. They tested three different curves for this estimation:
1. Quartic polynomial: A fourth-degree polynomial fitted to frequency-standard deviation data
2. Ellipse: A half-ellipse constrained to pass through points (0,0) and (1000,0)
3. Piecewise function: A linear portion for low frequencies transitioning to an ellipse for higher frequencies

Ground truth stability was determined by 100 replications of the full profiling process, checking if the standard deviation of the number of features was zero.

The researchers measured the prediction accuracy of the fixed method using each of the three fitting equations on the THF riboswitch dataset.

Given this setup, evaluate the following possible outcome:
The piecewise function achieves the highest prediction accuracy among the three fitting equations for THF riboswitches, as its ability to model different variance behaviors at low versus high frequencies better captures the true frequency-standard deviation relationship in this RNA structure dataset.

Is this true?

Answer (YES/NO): NO